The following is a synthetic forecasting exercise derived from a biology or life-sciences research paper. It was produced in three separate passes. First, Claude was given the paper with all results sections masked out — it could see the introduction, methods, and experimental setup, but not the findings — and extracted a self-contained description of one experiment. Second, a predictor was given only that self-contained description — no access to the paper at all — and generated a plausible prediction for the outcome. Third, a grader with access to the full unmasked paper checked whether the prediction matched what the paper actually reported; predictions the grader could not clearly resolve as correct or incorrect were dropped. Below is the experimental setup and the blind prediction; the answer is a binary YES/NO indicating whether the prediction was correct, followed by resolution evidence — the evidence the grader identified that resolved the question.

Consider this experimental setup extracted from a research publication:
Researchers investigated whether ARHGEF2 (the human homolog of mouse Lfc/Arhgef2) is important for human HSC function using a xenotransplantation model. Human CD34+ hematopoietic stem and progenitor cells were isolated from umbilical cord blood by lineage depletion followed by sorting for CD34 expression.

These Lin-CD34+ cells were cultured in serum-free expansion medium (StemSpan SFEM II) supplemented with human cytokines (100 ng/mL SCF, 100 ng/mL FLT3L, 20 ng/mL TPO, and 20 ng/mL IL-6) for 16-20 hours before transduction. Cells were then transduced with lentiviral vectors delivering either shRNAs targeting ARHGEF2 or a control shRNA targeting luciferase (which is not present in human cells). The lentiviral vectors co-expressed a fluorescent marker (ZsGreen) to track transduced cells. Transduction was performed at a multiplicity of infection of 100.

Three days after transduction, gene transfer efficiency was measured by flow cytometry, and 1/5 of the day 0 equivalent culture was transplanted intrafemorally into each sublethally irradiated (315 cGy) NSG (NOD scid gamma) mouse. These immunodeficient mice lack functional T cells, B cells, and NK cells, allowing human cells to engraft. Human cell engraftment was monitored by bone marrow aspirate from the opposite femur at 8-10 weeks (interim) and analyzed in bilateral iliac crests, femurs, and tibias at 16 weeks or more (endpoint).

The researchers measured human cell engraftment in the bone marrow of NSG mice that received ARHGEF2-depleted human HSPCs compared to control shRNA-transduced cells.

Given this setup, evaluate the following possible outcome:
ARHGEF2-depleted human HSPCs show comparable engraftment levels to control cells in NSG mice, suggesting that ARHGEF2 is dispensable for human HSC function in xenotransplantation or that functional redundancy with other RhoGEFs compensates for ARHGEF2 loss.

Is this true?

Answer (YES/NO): NO